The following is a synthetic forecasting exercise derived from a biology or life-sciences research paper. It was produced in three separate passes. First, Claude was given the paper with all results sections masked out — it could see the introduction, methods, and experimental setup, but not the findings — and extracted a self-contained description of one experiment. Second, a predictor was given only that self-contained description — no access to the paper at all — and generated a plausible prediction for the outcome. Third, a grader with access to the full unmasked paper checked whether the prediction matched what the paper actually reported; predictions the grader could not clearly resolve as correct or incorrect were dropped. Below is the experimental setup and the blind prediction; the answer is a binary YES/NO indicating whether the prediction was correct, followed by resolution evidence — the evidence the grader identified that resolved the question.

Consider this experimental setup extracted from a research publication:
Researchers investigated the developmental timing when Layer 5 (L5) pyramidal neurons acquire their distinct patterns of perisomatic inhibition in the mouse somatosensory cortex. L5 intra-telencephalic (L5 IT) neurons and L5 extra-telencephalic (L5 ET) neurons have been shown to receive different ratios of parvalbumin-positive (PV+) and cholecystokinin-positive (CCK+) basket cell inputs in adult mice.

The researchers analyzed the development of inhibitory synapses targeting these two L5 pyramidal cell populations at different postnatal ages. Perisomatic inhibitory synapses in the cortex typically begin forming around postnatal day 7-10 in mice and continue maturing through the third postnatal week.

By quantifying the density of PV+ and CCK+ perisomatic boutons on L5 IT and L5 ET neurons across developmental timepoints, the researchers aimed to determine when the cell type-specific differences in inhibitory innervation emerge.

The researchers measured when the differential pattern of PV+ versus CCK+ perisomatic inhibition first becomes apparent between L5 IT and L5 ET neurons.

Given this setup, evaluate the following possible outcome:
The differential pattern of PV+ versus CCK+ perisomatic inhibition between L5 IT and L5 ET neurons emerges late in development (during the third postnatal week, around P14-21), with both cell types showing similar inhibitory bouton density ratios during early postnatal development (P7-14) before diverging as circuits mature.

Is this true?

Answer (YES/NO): NO